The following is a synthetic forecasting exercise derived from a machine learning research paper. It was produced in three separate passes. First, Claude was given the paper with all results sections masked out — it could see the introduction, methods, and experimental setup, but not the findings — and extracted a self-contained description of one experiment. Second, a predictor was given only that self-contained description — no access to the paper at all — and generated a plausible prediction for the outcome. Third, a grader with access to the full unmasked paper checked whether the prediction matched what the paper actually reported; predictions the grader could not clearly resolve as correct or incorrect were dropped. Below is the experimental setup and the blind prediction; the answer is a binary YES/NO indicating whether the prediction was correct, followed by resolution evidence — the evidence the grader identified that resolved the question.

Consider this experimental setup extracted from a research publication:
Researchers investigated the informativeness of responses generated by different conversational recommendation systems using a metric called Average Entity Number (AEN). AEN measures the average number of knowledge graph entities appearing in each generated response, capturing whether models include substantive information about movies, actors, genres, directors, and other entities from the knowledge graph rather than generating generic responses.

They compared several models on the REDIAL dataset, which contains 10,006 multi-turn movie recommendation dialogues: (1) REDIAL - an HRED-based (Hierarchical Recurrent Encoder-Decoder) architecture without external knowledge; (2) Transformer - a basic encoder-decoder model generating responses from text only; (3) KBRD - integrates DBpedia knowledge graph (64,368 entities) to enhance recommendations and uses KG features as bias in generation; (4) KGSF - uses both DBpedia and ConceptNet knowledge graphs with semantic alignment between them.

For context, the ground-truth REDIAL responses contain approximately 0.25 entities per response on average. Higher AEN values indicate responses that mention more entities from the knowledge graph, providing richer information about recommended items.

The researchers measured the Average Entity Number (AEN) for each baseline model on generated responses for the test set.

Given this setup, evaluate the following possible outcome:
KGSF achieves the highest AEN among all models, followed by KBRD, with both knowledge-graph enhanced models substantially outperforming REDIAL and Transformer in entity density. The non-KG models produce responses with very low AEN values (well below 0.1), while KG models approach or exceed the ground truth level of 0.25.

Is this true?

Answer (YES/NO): NO